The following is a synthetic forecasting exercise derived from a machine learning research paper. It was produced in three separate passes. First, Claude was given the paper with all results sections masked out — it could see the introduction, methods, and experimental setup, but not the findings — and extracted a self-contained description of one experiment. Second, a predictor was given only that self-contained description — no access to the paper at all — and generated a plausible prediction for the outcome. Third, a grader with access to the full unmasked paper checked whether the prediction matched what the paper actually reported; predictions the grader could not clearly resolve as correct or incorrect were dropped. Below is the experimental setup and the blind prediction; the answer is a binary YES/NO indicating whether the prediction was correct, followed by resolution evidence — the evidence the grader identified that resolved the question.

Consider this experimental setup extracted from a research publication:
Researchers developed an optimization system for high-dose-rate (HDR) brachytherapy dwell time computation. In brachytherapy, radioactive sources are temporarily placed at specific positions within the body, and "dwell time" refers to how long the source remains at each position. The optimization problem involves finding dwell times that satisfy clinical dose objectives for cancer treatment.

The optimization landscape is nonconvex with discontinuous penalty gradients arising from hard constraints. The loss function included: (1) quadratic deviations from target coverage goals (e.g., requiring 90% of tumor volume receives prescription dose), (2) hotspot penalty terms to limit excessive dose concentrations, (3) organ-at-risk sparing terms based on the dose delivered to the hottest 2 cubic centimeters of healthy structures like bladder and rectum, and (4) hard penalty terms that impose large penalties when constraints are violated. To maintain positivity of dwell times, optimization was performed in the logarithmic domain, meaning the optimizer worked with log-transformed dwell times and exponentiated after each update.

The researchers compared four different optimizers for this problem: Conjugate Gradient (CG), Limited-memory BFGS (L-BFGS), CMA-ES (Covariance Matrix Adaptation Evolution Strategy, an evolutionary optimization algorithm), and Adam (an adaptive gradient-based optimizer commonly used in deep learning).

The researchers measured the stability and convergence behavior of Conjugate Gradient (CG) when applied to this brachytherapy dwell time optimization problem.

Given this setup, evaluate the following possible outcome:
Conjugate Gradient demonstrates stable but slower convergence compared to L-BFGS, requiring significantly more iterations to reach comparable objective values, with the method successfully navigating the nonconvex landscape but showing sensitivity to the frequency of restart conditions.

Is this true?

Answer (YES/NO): NO